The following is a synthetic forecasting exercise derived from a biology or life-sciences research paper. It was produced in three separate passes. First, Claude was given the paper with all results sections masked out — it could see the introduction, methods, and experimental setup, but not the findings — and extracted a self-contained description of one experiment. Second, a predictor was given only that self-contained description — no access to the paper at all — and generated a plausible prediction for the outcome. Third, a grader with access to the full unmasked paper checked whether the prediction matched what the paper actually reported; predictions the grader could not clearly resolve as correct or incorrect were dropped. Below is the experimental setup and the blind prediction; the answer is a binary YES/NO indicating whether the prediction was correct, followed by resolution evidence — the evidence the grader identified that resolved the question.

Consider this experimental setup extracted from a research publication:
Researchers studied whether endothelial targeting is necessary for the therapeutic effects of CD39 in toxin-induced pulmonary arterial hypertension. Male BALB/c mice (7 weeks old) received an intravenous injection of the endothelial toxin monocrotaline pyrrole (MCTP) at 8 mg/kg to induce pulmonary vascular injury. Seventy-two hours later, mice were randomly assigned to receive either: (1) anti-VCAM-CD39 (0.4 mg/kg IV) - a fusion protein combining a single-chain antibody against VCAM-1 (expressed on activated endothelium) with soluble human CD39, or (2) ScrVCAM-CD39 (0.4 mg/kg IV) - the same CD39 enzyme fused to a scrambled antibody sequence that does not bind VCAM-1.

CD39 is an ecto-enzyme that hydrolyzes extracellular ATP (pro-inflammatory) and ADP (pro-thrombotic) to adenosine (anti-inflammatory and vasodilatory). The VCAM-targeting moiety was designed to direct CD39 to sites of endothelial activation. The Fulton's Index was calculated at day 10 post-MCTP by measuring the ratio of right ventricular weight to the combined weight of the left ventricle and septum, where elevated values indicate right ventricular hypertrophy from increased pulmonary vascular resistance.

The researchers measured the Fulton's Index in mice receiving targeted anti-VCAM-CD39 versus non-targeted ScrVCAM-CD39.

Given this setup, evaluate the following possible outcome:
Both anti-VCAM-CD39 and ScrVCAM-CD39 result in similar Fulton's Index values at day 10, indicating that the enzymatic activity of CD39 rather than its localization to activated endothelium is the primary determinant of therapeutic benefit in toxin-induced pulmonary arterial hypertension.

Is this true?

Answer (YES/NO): NO